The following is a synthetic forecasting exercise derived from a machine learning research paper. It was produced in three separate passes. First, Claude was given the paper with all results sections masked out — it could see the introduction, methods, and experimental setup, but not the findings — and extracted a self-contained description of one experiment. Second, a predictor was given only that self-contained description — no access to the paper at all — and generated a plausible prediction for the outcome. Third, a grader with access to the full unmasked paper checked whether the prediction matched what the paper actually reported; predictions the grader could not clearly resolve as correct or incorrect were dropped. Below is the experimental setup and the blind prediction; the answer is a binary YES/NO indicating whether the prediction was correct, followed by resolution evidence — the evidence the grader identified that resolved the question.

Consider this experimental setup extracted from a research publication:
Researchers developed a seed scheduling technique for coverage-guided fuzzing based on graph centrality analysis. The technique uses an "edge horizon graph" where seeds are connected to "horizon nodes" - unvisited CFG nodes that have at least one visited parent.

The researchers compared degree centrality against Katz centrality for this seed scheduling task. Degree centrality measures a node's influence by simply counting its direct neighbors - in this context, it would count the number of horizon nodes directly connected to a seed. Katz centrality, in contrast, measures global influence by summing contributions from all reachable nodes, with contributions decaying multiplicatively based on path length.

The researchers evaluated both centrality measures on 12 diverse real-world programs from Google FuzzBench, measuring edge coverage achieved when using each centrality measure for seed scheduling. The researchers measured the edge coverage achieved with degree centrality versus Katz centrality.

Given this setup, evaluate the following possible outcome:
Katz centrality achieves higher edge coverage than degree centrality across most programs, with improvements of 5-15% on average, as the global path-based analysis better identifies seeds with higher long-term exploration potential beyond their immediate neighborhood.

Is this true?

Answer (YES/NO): NO